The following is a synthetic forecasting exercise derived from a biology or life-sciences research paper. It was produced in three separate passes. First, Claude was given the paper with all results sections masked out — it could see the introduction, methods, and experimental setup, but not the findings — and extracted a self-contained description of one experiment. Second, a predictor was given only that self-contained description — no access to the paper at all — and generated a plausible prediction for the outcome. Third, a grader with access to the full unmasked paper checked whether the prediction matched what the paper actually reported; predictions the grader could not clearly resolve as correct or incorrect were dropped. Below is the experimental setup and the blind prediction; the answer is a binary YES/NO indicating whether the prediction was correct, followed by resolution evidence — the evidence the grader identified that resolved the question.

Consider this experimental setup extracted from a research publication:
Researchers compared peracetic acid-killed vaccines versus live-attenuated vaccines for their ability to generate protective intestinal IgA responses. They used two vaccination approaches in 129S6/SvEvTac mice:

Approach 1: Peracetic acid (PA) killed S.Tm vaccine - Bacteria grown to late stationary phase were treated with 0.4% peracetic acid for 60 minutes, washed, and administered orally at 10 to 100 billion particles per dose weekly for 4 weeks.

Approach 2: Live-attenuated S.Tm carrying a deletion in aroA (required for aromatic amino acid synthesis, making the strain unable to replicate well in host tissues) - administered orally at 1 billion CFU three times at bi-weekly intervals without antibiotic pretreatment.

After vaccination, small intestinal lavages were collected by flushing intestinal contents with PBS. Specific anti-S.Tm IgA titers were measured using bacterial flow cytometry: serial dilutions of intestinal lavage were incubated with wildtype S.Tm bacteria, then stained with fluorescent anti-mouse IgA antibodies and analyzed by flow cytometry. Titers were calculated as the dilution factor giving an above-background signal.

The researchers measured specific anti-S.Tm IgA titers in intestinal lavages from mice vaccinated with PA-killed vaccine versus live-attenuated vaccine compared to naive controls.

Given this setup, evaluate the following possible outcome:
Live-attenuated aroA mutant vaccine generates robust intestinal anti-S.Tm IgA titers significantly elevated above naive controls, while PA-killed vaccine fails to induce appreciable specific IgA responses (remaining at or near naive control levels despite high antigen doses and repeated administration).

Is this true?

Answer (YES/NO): NO